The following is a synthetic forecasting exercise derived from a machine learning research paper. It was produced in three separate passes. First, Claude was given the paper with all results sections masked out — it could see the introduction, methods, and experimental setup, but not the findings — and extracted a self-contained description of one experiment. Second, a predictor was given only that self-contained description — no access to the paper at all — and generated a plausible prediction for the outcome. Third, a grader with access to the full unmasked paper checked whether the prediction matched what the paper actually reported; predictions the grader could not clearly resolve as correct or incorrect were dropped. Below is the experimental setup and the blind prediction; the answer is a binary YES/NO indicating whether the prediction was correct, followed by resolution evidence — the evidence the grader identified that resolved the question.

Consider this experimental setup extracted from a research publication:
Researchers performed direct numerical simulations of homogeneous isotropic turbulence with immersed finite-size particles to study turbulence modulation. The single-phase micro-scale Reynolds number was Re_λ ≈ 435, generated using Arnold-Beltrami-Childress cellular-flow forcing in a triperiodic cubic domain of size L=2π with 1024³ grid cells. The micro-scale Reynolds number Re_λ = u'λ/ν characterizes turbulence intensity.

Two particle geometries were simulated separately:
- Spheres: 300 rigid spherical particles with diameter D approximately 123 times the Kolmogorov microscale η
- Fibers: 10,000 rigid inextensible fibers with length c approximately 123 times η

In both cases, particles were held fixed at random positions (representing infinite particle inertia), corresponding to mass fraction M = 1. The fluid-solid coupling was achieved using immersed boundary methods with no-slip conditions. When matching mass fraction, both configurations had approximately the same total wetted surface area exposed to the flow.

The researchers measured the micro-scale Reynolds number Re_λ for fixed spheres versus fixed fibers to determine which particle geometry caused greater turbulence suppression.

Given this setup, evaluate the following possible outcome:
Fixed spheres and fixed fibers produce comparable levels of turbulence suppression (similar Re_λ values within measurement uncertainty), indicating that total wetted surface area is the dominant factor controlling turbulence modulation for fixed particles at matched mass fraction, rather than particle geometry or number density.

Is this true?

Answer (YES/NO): NO